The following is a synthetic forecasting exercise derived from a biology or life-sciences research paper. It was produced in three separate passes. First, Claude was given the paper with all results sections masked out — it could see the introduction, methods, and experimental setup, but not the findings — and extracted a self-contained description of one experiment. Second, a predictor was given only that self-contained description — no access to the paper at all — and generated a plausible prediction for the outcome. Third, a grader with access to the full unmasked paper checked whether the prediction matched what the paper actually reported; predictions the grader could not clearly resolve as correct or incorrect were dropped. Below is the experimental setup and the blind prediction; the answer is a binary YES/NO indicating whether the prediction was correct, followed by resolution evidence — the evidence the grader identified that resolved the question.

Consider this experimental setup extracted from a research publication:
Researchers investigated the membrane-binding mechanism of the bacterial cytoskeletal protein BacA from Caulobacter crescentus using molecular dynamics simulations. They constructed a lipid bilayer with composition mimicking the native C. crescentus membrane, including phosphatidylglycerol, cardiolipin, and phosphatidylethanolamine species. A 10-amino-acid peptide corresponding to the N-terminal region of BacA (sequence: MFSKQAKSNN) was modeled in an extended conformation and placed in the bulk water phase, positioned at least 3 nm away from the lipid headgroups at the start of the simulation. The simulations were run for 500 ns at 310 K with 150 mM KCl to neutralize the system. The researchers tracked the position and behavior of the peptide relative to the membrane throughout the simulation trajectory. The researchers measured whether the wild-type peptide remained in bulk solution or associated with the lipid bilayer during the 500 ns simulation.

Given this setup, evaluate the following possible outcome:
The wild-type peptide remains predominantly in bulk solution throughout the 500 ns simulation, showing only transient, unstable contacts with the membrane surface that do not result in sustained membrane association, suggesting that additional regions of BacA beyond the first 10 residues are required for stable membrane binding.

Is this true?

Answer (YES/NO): NO